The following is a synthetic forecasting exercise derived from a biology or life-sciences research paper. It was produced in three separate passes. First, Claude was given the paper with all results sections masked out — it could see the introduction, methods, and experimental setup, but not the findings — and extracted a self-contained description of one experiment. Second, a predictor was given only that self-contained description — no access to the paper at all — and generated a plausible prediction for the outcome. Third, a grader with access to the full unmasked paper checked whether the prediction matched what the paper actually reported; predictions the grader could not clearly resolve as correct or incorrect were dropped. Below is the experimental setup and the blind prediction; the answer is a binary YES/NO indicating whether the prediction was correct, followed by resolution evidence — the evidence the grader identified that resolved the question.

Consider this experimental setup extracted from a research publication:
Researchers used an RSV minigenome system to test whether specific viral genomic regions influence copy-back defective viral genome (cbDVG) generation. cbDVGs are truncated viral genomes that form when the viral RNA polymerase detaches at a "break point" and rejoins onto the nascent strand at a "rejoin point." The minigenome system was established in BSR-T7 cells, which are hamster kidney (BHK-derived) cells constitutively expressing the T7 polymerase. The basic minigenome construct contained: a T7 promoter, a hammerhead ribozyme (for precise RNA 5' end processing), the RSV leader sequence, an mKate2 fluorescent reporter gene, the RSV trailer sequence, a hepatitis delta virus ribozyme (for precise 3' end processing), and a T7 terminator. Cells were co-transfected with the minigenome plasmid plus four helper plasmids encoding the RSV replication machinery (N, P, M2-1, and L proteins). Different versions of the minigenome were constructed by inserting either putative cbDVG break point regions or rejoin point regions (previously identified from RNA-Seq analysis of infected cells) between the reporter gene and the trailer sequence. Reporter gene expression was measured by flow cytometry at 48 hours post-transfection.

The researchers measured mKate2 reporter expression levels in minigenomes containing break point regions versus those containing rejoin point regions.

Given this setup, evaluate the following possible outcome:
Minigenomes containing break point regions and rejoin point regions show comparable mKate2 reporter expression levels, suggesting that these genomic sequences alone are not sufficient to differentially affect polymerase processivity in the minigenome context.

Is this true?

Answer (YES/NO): NO